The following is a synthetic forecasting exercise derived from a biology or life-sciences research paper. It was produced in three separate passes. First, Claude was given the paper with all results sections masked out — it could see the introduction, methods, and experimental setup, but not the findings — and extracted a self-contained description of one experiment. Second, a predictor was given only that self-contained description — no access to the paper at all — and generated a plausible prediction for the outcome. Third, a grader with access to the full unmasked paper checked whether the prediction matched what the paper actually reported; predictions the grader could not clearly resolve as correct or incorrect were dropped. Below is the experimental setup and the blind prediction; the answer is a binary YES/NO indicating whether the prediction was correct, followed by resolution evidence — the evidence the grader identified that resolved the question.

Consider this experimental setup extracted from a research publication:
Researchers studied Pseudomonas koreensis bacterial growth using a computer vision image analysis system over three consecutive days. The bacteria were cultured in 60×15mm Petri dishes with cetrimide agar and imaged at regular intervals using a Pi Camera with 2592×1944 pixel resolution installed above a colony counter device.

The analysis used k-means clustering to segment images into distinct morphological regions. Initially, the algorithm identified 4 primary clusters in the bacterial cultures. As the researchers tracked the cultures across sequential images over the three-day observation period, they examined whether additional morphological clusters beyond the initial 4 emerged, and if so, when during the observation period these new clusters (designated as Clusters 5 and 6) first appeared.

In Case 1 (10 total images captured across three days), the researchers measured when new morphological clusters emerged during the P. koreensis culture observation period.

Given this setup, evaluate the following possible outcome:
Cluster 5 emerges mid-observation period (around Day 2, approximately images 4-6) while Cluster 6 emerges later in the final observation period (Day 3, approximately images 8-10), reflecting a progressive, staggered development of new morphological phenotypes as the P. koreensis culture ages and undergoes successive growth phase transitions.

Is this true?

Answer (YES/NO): NO